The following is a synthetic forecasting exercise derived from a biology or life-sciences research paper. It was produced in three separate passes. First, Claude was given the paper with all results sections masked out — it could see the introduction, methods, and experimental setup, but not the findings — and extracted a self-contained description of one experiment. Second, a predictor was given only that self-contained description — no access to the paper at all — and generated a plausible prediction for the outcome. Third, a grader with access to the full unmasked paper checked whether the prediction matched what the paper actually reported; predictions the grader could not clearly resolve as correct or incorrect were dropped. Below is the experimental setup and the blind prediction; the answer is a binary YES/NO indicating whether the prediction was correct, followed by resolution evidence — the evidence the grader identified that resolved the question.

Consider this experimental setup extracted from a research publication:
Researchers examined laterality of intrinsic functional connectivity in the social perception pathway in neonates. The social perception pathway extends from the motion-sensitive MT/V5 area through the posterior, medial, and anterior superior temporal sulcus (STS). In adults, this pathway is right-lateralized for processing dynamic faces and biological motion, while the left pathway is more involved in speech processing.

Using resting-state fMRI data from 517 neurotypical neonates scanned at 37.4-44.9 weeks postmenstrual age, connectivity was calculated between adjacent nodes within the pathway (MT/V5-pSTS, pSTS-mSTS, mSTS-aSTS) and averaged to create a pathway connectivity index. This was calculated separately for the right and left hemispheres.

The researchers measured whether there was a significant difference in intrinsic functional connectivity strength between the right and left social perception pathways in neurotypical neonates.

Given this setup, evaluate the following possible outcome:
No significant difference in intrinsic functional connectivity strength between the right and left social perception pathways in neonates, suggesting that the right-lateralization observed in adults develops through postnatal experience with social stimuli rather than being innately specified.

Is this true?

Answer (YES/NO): NO